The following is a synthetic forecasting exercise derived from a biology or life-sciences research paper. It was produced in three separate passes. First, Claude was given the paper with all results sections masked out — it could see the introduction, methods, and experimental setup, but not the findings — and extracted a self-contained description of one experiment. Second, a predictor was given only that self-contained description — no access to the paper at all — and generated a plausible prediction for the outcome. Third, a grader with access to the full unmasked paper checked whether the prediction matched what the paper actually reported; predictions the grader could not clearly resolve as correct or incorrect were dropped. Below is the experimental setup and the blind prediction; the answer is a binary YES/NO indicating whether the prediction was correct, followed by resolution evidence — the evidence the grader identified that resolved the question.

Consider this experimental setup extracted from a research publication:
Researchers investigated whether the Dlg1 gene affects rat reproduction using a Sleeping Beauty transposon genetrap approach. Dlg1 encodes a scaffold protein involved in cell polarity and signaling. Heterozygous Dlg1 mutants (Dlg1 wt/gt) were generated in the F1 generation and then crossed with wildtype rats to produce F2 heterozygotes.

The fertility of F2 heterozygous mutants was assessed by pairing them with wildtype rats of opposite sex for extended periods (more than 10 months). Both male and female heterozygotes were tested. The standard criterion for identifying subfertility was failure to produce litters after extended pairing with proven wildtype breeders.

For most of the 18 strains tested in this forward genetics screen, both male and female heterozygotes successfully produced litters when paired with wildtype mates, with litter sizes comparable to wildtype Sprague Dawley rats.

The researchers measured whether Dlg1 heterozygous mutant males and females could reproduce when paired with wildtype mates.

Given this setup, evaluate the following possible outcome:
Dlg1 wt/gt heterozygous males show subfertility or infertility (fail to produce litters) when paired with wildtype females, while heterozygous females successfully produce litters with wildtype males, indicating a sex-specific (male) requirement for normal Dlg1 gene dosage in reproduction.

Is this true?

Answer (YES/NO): NO